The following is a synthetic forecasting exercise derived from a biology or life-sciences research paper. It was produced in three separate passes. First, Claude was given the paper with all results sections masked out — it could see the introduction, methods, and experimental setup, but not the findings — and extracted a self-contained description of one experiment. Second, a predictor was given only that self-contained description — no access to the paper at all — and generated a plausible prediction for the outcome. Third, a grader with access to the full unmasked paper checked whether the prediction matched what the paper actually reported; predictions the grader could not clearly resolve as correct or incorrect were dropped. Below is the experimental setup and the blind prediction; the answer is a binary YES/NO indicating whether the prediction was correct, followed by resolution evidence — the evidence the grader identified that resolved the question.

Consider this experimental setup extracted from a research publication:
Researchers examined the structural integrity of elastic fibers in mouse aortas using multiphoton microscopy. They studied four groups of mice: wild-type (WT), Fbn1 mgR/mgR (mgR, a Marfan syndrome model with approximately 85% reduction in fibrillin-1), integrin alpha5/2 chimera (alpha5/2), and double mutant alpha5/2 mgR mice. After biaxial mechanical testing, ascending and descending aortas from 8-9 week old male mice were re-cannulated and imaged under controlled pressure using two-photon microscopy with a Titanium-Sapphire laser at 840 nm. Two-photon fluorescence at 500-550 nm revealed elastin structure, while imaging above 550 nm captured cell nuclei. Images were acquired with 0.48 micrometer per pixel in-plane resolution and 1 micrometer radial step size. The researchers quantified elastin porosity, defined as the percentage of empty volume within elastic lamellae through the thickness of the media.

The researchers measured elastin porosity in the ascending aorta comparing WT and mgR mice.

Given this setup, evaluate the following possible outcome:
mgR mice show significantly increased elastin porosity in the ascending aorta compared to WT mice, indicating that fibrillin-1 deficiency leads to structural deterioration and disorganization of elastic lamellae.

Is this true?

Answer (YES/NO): YES